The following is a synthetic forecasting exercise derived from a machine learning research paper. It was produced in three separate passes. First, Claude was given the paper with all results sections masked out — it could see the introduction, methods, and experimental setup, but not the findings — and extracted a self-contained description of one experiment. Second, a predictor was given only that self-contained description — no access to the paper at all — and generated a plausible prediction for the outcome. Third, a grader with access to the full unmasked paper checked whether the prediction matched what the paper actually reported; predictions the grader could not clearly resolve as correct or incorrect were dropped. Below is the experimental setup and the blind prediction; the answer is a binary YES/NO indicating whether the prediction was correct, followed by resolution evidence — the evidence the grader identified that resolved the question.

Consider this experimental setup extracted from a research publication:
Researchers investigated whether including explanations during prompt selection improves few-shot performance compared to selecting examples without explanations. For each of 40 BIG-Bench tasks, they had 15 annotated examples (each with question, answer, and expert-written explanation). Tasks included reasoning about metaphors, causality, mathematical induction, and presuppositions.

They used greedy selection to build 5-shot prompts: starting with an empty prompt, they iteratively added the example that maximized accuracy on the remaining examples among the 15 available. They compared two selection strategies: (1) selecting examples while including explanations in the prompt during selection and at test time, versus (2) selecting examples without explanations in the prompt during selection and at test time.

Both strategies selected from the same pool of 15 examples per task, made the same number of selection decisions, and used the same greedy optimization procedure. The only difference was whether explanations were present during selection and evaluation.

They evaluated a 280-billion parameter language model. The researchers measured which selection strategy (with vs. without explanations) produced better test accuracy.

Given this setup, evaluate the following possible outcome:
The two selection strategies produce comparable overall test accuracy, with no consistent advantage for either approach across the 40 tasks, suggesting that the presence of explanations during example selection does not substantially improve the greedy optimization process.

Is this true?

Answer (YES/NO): NO